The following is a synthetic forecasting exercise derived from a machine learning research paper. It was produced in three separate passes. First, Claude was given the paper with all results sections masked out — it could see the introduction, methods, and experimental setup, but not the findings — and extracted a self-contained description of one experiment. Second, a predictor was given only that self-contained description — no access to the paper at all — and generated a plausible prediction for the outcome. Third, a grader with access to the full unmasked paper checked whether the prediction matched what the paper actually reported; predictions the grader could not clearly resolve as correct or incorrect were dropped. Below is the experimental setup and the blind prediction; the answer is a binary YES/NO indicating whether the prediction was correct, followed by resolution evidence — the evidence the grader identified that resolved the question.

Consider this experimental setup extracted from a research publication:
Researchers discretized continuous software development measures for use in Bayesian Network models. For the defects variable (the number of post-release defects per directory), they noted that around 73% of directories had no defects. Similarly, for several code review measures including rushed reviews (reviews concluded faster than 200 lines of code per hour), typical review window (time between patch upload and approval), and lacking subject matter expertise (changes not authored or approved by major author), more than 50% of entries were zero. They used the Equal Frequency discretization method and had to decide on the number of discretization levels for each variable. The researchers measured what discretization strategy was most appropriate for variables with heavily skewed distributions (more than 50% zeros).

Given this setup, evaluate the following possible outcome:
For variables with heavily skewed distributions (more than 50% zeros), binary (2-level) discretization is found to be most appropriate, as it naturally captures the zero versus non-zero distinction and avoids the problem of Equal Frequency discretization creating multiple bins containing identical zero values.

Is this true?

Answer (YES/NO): YES